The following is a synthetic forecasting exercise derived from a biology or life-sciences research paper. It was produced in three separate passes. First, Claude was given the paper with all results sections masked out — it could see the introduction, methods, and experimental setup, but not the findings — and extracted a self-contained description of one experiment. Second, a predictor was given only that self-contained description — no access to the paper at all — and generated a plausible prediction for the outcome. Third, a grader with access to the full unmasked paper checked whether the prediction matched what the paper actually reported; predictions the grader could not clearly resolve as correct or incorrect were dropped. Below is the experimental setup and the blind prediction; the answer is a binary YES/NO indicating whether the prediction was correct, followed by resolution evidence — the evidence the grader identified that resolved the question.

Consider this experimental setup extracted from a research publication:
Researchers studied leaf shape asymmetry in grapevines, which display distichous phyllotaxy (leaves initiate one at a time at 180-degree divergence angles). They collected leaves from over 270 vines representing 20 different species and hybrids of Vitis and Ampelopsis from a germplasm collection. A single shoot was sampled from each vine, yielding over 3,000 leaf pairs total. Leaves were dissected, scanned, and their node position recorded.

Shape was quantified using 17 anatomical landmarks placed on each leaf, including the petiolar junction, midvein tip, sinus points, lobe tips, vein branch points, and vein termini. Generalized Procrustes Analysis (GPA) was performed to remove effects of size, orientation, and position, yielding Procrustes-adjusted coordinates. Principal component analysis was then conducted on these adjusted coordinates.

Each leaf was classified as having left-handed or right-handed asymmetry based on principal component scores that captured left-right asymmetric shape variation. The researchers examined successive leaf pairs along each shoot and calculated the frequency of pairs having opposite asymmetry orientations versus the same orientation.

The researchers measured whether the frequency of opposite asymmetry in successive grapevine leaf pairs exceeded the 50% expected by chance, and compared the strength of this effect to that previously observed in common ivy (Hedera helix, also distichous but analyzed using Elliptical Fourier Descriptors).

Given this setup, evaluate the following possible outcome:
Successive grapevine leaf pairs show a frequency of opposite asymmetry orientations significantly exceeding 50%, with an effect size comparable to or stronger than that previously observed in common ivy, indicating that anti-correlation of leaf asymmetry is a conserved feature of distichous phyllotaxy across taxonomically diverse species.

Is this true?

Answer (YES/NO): YES